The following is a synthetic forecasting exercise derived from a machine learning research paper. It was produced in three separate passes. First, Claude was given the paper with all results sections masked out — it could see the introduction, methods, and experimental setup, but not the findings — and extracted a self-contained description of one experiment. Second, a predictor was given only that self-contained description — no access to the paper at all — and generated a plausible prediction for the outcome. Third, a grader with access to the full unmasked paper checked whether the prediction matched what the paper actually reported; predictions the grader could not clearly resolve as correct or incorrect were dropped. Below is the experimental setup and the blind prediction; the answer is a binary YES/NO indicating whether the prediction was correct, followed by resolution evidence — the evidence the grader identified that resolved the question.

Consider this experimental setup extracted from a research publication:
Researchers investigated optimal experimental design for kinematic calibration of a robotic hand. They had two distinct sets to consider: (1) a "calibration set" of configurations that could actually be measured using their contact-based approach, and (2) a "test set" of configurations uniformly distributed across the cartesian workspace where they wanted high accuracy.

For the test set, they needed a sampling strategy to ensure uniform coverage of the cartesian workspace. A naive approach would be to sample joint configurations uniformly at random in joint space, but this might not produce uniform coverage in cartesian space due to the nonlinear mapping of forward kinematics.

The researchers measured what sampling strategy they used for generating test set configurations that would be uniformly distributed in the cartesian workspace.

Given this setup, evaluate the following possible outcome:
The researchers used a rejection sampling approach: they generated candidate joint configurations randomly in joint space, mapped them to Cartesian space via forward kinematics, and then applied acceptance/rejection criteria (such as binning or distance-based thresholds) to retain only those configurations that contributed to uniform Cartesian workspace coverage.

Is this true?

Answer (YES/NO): YES